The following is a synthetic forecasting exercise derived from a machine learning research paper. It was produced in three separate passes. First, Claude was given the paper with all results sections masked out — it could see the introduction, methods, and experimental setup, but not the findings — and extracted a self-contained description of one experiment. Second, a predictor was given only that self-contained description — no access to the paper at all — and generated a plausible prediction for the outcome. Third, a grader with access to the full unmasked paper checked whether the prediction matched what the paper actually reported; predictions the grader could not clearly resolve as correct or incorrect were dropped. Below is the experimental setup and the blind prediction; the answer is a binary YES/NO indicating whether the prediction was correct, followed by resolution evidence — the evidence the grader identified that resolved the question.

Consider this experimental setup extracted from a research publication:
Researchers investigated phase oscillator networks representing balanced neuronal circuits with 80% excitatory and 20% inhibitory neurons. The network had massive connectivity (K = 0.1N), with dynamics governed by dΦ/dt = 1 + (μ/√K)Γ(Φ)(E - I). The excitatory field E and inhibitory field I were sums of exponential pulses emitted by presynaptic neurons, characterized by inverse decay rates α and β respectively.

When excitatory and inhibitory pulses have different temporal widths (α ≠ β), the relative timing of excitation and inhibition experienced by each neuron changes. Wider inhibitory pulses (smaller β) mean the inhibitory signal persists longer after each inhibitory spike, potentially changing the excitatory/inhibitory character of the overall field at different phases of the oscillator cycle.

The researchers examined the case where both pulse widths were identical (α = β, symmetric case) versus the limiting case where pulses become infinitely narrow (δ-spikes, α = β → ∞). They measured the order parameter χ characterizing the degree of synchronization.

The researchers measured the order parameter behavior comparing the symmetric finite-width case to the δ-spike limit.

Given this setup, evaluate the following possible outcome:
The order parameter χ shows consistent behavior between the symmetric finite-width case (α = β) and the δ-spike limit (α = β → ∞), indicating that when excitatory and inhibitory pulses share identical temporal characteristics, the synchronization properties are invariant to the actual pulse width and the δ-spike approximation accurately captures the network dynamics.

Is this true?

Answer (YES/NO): NO